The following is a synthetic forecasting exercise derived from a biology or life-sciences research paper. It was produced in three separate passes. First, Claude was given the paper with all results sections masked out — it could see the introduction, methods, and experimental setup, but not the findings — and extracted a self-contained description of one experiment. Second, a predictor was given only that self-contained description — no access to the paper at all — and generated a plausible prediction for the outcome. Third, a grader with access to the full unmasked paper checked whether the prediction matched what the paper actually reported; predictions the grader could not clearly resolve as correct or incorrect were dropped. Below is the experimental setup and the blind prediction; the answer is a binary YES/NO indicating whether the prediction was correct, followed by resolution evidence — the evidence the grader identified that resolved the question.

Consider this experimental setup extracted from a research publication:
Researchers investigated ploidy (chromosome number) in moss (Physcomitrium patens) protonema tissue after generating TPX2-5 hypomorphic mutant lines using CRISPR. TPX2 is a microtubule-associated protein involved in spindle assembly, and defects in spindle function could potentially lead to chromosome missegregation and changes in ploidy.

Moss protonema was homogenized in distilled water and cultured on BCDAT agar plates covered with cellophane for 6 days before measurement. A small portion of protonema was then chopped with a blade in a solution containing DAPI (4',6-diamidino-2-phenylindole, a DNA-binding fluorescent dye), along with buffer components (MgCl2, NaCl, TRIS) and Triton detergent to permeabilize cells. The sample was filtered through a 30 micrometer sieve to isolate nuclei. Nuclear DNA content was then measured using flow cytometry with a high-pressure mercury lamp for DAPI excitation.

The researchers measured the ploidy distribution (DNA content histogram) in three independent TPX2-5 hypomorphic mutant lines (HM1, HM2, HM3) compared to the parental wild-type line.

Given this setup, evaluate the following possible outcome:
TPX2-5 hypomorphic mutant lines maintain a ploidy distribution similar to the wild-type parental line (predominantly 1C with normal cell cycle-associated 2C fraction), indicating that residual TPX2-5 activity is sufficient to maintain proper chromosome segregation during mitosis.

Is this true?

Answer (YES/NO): YES